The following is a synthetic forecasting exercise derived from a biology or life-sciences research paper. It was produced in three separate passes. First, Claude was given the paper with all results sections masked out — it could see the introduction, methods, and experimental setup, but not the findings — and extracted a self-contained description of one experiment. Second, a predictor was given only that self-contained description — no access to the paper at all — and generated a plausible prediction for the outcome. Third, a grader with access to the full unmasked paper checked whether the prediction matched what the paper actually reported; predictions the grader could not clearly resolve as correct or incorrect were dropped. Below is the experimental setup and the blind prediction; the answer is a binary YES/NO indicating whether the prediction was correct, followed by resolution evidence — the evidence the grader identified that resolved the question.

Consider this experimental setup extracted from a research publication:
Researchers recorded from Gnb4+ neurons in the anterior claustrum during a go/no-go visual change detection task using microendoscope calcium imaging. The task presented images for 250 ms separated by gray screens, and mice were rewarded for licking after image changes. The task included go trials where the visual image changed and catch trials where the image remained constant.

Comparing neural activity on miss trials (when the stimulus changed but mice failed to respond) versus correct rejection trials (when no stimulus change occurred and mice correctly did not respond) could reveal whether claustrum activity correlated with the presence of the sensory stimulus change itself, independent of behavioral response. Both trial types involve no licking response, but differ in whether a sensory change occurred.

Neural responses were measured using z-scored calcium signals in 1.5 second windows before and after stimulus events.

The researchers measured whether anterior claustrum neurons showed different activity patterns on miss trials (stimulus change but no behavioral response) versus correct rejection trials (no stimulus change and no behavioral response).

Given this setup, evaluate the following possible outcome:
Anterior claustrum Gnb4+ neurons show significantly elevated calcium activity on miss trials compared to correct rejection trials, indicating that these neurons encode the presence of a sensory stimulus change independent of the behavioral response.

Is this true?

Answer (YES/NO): NO